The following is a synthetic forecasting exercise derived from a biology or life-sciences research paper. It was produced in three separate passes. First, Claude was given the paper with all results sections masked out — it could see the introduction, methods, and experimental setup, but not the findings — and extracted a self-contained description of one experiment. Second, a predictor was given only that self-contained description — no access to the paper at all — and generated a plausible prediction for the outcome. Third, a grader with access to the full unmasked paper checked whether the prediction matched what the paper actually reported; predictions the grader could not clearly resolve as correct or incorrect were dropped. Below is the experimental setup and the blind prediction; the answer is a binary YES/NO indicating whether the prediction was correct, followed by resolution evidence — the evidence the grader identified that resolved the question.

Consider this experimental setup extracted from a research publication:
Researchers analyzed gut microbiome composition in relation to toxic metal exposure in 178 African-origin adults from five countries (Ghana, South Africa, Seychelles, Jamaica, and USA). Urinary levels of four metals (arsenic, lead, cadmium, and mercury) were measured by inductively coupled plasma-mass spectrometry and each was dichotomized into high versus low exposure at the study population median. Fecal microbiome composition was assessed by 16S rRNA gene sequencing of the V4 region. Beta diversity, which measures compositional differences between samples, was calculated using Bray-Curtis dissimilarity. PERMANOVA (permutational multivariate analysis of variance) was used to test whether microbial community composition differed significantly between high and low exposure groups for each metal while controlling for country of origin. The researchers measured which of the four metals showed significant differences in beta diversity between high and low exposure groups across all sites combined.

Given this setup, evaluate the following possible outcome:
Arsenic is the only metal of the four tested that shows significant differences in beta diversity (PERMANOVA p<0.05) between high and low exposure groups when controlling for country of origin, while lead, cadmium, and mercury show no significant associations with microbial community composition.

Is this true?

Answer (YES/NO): NO